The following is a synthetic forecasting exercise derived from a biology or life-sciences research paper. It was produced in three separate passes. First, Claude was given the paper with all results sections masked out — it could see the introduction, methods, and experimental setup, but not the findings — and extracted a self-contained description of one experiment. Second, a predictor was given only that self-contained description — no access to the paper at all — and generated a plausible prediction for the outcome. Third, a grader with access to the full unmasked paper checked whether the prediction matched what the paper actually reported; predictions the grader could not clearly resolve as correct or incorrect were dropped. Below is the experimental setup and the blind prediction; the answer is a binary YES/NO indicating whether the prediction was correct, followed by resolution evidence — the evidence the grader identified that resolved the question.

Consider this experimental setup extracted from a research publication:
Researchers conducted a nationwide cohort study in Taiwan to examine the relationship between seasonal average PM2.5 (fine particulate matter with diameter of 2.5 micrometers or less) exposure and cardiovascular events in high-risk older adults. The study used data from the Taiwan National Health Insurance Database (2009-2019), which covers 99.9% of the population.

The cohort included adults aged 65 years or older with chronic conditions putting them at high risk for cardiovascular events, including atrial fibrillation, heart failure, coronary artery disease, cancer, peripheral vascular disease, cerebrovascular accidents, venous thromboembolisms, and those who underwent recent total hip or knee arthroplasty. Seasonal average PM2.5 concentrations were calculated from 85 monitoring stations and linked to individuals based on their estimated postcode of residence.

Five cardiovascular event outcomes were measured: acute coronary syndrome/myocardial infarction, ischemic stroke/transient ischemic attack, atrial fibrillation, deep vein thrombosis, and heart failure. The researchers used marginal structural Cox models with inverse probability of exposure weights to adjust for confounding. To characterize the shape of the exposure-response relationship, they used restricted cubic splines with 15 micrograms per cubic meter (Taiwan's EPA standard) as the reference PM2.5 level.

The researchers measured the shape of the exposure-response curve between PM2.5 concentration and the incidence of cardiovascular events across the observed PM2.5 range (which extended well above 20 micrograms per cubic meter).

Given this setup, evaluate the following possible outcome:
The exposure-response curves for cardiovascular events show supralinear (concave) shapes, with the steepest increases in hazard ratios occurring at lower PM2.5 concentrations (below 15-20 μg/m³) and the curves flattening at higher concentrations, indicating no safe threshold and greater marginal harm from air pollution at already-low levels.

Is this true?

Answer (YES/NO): NO